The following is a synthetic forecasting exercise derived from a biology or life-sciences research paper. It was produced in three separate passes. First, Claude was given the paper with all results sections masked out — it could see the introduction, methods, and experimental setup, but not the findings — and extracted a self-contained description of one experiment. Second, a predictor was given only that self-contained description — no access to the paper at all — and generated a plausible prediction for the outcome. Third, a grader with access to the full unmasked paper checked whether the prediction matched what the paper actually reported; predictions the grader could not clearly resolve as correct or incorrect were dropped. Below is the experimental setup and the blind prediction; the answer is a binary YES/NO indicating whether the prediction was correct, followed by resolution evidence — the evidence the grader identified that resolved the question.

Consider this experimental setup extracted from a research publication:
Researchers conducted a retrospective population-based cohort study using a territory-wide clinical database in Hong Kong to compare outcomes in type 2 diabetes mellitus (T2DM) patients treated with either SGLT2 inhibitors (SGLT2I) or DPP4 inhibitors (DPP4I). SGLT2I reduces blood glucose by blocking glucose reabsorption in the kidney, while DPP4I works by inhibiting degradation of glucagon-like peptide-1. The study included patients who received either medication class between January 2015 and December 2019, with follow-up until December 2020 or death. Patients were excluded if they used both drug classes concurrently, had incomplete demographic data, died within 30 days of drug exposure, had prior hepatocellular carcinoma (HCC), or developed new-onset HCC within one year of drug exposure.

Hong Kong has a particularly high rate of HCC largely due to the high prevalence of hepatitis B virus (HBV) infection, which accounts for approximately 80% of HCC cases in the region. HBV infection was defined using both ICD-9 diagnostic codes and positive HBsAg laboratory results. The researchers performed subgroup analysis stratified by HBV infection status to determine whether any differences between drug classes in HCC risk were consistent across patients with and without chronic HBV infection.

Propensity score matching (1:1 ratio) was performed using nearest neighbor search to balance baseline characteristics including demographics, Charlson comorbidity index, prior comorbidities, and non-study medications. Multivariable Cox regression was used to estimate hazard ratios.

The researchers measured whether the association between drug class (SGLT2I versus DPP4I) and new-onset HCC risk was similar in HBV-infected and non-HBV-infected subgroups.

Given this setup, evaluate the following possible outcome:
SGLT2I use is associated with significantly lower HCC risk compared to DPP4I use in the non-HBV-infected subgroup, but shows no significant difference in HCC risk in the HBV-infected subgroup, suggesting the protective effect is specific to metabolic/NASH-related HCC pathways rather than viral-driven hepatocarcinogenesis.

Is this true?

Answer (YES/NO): NO